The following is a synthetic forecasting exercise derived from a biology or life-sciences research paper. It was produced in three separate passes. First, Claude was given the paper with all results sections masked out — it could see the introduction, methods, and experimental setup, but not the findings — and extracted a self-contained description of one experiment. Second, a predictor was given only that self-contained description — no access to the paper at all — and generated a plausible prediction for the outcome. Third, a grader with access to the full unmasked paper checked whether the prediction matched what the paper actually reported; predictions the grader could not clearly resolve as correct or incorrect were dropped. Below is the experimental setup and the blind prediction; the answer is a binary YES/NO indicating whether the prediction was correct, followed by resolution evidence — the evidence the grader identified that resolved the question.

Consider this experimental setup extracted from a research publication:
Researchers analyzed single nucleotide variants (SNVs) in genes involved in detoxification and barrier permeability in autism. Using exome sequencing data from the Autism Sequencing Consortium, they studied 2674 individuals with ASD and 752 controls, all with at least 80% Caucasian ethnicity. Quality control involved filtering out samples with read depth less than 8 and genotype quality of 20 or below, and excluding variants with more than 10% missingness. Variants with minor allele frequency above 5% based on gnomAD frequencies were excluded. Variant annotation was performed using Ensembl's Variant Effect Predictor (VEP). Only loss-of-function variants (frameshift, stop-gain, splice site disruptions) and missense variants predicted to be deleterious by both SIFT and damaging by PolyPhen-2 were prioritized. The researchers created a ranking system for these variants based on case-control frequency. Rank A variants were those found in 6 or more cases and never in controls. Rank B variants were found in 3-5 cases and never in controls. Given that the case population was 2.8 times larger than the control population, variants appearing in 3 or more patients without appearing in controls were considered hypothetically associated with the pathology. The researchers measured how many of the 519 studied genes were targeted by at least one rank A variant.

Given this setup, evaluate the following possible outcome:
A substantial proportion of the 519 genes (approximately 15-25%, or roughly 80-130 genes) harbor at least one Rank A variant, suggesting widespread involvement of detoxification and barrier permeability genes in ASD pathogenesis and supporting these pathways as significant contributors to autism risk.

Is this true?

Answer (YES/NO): NO